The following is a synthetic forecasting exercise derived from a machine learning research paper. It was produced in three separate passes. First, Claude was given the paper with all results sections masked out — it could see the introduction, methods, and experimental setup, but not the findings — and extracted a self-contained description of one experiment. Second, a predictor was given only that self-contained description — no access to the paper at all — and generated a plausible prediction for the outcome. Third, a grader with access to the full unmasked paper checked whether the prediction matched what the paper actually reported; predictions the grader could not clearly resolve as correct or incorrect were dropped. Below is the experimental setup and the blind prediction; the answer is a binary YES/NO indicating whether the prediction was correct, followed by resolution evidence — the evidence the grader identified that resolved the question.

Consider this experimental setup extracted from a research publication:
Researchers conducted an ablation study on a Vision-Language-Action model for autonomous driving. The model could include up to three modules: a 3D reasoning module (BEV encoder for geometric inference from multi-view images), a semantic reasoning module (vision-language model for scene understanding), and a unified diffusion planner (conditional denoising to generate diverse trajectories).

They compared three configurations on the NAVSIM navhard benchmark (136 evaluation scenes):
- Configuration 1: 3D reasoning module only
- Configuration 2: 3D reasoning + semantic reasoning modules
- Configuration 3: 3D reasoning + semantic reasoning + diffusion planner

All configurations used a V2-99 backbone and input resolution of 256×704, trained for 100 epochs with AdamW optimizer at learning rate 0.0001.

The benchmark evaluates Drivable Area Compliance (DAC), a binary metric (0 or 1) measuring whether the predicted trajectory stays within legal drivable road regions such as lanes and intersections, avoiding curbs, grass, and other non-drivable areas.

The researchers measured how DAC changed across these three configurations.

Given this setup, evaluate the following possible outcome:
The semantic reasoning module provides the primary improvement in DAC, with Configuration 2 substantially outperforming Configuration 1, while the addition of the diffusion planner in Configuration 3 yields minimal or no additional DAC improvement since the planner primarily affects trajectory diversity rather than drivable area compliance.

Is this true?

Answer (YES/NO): NO